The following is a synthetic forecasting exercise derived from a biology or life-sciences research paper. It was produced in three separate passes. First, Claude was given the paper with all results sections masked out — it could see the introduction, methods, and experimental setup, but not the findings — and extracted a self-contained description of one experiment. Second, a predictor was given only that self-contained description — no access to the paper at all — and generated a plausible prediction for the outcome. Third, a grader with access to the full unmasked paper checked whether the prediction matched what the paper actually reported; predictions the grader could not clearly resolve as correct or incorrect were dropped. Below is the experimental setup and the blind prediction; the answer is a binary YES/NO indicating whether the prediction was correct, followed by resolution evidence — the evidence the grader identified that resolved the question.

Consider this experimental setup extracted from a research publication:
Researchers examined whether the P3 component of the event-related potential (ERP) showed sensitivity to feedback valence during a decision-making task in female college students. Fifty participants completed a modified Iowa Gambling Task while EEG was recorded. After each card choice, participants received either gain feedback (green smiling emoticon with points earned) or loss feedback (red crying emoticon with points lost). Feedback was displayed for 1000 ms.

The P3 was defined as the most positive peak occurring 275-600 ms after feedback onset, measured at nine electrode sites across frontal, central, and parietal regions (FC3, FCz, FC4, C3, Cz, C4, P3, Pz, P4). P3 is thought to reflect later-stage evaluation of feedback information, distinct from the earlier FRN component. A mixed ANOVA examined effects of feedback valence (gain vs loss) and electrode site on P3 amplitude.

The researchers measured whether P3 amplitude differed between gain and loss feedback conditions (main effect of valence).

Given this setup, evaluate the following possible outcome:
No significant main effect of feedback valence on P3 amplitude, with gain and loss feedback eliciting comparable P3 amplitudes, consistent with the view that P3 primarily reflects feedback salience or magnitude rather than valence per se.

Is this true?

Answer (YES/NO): NO